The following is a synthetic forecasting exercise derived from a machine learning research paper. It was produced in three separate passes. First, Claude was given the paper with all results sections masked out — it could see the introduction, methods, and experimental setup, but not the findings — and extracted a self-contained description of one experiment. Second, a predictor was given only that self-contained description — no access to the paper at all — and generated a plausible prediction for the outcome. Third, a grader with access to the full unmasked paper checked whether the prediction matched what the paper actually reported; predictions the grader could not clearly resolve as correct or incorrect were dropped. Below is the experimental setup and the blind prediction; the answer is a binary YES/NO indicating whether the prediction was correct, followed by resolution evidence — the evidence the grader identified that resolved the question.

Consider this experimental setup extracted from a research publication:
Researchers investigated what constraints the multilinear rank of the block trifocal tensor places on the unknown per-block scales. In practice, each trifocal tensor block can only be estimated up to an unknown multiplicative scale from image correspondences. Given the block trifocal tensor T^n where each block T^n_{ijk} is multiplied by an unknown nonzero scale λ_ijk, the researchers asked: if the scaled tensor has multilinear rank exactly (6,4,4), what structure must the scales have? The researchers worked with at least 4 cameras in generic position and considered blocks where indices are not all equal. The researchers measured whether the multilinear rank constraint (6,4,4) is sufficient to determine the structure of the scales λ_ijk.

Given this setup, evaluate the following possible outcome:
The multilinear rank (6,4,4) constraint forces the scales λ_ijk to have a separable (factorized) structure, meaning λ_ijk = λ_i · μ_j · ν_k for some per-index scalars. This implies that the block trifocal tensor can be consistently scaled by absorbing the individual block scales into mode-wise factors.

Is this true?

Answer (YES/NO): YES